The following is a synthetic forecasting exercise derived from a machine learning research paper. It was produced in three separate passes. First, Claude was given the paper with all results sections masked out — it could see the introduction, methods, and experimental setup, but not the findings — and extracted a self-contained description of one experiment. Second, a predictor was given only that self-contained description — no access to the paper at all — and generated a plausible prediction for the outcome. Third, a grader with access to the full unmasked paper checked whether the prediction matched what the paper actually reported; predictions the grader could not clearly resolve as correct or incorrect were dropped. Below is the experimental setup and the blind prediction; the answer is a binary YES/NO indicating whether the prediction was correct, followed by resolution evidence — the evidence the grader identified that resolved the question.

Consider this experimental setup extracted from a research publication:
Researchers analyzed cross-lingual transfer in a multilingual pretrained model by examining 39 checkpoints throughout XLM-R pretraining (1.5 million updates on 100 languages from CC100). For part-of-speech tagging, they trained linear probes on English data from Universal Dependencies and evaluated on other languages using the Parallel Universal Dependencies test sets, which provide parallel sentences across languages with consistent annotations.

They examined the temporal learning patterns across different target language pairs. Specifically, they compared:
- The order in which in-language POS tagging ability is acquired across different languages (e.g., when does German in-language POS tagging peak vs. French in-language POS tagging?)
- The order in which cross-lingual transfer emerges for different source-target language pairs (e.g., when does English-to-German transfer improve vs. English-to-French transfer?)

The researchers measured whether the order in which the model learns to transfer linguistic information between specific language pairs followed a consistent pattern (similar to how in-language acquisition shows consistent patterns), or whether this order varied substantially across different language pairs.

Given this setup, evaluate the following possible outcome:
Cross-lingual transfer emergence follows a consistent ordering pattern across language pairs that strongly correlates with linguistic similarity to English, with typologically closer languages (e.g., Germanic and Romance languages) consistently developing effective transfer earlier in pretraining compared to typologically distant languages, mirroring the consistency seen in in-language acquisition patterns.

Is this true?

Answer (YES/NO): NO